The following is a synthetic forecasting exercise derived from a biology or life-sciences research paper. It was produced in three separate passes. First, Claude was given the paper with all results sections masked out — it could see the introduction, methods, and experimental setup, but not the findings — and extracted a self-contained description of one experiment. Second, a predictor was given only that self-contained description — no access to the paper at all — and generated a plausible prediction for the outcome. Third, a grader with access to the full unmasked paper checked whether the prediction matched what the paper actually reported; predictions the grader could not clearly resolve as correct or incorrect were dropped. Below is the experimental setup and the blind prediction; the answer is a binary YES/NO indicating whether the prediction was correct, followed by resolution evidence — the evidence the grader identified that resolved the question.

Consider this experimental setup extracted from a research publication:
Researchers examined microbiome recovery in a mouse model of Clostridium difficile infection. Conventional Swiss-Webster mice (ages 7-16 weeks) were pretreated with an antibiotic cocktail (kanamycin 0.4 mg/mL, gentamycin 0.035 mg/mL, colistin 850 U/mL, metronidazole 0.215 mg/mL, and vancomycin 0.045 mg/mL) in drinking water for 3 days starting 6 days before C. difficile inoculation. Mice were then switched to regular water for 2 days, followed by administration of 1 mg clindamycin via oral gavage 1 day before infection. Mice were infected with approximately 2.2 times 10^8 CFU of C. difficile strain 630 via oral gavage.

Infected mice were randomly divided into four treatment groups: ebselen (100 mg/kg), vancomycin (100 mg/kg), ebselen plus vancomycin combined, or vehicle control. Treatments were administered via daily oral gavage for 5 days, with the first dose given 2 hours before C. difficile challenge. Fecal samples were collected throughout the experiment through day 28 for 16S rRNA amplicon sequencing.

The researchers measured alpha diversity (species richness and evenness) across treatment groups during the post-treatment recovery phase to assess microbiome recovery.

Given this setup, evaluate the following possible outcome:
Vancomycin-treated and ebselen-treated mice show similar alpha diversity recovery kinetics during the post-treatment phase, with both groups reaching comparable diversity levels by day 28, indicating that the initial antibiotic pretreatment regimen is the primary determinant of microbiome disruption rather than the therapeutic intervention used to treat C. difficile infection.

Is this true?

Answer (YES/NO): NO